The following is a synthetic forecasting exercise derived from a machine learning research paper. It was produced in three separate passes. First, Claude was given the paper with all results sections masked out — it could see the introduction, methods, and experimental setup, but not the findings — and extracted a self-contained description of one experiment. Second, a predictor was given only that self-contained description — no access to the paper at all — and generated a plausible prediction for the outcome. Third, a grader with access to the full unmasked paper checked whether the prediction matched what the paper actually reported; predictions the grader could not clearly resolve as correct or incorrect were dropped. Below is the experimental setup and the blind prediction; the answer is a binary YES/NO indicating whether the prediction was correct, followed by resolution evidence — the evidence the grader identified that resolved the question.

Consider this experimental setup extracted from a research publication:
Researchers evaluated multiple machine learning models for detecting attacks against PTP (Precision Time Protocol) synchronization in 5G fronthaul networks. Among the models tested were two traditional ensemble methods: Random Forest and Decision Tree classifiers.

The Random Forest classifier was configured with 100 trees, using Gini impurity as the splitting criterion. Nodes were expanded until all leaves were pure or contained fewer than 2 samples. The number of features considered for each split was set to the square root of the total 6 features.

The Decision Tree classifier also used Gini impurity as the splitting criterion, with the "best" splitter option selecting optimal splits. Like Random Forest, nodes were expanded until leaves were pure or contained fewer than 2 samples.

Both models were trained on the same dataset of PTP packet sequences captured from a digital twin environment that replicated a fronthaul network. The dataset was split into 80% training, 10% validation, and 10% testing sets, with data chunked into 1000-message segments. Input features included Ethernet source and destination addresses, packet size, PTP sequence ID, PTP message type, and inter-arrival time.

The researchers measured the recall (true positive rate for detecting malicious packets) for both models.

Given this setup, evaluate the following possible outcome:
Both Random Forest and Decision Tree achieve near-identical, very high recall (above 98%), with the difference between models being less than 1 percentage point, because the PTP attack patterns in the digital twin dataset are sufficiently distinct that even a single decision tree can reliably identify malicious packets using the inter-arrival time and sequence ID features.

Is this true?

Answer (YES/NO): NO